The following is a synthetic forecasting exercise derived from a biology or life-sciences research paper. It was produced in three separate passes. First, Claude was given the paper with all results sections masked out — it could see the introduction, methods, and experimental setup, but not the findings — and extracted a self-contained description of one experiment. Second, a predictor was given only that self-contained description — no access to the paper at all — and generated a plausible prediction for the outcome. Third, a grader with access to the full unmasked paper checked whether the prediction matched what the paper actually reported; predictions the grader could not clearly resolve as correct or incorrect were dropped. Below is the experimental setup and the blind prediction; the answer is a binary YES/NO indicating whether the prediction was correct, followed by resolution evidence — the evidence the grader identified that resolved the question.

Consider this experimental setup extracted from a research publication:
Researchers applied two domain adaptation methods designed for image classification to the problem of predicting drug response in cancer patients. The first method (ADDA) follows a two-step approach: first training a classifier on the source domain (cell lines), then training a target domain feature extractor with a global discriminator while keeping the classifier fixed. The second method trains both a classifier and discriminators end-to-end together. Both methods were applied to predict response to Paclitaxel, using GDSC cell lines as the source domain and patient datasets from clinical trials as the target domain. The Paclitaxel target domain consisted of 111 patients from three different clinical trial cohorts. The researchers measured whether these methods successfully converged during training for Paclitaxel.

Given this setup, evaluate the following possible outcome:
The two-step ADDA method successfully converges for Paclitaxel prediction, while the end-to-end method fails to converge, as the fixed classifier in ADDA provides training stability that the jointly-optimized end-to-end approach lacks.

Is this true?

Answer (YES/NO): NO